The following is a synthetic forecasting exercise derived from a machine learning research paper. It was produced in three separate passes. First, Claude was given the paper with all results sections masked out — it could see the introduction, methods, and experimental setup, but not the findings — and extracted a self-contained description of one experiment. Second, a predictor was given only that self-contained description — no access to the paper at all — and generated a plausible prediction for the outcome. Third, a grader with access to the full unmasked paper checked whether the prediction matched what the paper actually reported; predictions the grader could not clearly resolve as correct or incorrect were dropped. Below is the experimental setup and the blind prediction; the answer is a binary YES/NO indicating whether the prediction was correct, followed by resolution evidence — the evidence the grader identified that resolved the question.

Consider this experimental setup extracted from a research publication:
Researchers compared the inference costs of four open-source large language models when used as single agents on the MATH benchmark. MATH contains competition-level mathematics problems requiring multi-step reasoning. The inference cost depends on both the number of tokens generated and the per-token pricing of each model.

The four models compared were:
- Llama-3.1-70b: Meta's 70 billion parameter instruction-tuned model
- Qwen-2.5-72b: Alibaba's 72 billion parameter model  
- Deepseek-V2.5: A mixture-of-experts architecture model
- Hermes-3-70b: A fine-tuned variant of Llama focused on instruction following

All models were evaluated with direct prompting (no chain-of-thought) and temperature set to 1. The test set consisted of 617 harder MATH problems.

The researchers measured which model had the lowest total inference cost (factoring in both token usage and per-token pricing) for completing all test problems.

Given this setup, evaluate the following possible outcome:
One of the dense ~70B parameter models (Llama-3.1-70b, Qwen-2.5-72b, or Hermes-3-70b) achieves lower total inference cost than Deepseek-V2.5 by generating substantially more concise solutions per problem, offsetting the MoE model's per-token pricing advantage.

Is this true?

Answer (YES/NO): NO